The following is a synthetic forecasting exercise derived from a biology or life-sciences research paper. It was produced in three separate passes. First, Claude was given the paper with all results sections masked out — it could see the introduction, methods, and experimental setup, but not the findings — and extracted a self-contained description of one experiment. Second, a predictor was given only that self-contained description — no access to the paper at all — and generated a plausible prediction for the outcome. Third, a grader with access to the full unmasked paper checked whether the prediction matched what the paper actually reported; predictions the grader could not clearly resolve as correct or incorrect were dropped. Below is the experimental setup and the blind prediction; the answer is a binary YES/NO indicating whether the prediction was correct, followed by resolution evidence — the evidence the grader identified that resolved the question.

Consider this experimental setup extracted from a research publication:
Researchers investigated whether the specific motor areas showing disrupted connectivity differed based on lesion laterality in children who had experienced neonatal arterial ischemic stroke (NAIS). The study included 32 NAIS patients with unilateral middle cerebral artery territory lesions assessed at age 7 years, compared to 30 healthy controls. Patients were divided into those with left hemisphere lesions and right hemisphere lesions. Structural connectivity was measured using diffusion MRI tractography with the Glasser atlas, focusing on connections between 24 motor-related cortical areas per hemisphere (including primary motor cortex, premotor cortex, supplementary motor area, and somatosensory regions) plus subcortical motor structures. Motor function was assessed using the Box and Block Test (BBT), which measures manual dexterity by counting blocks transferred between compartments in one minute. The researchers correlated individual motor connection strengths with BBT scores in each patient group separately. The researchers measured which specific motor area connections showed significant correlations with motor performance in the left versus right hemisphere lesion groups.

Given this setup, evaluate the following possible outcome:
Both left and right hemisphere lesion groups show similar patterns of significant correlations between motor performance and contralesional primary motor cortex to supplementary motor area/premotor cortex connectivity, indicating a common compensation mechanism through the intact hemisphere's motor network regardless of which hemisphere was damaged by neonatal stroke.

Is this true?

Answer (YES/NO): NO